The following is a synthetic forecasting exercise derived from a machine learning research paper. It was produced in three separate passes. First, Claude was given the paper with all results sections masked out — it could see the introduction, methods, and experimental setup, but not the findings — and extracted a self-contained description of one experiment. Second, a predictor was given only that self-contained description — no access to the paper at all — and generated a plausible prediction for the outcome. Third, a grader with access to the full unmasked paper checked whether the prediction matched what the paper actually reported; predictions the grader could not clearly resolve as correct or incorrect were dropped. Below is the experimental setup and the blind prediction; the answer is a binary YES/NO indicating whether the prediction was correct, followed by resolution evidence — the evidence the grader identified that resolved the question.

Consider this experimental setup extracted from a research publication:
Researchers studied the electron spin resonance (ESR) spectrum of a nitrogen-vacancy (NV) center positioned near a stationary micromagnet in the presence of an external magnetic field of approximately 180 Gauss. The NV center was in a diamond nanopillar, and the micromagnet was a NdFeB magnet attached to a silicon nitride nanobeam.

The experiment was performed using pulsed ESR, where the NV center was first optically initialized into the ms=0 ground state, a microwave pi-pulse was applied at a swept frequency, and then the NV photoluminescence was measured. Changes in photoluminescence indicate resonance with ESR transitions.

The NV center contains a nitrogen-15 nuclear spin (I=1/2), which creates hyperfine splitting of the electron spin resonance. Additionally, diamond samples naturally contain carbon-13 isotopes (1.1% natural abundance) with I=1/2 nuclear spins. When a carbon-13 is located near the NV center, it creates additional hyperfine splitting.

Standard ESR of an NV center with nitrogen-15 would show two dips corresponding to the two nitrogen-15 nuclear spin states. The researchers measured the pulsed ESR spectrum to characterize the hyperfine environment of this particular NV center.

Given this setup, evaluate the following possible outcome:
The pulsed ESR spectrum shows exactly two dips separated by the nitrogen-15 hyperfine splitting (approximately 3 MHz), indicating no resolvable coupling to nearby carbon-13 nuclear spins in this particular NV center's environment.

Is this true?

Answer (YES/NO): NO